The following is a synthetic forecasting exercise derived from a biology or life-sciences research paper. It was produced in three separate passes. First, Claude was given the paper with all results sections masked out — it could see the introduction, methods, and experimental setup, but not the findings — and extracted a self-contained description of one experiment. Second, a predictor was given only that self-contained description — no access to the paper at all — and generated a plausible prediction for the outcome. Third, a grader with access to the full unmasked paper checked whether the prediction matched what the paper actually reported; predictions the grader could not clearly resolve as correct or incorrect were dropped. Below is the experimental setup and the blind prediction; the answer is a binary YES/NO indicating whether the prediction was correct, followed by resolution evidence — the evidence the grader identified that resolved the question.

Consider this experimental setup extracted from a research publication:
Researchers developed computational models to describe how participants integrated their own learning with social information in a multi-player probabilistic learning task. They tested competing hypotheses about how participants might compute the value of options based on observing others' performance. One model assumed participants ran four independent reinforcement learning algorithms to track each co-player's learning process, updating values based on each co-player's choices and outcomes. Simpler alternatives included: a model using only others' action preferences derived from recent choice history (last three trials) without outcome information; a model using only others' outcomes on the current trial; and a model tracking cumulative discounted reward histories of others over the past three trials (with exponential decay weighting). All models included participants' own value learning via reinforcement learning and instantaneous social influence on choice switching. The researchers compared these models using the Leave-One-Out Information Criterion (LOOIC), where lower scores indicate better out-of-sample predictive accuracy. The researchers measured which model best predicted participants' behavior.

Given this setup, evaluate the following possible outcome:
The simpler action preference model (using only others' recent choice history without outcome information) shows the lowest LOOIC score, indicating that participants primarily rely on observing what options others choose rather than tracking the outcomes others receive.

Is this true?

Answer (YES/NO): NO